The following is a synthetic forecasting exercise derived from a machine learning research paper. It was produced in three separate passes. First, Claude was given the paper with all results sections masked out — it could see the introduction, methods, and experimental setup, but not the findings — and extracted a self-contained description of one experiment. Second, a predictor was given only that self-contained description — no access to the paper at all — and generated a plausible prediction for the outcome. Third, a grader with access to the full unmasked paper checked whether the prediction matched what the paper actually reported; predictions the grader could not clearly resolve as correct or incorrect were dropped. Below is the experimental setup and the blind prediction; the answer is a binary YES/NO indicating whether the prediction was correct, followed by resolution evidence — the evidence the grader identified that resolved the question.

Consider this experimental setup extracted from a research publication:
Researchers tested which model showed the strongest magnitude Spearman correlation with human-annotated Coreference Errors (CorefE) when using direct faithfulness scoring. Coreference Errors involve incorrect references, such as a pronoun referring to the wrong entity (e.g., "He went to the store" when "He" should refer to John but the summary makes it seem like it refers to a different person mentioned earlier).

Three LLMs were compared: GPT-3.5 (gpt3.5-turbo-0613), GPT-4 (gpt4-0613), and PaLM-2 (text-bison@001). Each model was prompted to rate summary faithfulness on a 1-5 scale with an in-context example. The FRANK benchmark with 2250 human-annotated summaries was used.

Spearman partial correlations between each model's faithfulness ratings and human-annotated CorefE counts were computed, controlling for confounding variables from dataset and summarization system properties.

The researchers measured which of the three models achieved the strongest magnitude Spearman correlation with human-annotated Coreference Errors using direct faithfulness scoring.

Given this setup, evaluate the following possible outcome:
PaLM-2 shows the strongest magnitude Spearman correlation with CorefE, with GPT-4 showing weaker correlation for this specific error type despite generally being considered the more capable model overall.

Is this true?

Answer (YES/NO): NO